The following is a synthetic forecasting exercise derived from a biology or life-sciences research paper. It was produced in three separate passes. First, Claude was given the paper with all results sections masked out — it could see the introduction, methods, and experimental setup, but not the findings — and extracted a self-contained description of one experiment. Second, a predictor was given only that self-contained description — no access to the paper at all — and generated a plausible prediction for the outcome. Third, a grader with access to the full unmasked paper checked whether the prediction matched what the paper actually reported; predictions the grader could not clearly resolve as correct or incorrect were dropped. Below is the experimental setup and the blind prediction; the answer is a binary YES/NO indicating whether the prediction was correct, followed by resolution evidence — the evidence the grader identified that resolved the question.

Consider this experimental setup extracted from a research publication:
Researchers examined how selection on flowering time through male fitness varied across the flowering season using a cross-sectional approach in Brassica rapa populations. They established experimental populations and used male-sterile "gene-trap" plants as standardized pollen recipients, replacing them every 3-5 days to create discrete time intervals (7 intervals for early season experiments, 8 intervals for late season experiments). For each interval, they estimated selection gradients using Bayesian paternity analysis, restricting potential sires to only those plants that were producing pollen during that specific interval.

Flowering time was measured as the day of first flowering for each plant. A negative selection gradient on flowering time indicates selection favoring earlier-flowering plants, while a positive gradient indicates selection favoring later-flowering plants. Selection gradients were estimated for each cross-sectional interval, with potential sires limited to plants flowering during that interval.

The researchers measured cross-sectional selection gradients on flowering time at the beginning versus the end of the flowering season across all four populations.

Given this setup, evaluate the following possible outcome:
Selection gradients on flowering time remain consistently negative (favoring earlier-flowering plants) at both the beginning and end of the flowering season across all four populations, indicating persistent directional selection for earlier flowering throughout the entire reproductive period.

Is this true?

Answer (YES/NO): NO